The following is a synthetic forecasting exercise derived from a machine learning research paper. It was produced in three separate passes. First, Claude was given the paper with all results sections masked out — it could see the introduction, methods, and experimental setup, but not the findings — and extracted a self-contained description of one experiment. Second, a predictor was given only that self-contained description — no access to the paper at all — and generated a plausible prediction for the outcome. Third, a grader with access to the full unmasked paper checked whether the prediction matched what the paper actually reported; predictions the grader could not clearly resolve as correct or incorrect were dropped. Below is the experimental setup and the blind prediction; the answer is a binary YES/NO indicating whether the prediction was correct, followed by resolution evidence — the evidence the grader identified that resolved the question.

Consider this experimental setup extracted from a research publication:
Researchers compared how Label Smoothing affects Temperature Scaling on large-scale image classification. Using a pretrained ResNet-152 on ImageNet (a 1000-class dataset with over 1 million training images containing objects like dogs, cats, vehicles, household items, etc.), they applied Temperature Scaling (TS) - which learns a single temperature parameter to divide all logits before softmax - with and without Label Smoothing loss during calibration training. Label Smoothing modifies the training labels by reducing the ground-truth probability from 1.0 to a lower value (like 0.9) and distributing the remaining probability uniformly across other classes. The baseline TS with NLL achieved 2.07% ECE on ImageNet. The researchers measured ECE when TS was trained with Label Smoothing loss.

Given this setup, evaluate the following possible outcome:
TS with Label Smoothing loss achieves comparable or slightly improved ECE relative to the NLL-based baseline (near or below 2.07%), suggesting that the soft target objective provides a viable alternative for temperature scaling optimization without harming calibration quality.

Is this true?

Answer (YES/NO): NO